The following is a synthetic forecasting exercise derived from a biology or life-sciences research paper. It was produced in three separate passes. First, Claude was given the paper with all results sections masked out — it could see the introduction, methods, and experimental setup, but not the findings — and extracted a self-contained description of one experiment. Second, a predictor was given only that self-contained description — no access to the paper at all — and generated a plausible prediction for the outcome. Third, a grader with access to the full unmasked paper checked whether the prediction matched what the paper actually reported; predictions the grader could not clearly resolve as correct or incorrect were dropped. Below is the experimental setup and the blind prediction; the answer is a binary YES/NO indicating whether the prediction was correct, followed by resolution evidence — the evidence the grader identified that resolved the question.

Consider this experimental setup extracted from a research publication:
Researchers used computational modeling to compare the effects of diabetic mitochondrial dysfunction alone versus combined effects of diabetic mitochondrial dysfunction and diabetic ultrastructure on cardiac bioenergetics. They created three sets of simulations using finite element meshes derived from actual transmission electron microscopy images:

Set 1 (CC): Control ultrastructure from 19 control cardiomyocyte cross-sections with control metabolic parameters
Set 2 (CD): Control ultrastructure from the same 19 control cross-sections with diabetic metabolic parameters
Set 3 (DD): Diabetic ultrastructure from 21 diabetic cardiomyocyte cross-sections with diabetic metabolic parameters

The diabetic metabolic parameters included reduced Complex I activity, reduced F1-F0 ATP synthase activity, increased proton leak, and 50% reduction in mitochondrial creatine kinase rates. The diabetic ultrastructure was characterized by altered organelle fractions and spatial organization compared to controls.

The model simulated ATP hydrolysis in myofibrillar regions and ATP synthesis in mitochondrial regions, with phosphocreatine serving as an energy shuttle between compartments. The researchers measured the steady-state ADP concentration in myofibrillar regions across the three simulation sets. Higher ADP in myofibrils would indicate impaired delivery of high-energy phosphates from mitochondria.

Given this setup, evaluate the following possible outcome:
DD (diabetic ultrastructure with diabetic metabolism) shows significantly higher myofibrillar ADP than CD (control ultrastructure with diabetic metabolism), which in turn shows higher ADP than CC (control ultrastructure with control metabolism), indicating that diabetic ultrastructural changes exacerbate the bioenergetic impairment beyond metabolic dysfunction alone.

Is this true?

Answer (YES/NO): NO